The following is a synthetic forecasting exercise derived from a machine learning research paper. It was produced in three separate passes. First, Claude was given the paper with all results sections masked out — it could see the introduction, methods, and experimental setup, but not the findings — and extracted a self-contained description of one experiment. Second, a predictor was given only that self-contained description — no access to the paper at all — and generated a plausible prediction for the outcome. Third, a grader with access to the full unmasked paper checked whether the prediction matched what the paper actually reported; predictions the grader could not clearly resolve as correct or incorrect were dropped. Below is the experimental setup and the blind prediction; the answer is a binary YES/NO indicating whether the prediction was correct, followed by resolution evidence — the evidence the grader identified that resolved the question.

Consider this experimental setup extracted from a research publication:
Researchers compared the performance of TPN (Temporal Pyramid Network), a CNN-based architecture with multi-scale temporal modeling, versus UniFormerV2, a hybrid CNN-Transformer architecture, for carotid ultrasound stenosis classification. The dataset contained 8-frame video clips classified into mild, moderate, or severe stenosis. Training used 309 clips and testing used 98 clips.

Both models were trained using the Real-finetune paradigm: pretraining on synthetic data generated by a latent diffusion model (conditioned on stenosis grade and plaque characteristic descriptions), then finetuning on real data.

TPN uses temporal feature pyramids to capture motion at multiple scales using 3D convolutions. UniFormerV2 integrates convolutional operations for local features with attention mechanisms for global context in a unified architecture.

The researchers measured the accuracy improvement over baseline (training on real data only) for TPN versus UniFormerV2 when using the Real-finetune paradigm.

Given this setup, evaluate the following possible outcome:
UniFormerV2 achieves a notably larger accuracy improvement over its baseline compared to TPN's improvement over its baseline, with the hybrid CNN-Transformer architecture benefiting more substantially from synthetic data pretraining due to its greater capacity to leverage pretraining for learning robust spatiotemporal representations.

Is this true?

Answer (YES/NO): NO